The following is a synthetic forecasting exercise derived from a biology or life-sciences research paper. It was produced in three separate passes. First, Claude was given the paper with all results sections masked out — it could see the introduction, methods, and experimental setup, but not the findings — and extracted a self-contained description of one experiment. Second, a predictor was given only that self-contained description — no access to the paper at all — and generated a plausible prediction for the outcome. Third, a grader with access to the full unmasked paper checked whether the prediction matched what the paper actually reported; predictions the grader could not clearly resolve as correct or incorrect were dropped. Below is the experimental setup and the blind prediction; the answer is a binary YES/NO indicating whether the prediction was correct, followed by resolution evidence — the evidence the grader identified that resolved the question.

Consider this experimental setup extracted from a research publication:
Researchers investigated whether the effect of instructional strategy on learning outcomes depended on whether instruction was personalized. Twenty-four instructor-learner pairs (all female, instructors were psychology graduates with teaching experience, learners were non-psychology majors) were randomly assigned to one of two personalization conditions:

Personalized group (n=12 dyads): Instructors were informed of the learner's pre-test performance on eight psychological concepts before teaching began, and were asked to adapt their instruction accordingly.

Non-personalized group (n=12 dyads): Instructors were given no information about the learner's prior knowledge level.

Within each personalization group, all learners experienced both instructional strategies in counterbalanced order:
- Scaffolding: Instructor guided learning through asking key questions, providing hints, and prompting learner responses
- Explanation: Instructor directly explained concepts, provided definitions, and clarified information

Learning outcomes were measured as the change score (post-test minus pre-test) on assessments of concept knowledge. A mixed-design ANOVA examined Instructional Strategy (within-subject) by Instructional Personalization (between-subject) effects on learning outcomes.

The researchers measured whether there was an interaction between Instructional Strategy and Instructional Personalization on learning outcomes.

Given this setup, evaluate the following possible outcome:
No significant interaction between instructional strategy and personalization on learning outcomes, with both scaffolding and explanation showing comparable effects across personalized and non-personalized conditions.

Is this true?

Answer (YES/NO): YES